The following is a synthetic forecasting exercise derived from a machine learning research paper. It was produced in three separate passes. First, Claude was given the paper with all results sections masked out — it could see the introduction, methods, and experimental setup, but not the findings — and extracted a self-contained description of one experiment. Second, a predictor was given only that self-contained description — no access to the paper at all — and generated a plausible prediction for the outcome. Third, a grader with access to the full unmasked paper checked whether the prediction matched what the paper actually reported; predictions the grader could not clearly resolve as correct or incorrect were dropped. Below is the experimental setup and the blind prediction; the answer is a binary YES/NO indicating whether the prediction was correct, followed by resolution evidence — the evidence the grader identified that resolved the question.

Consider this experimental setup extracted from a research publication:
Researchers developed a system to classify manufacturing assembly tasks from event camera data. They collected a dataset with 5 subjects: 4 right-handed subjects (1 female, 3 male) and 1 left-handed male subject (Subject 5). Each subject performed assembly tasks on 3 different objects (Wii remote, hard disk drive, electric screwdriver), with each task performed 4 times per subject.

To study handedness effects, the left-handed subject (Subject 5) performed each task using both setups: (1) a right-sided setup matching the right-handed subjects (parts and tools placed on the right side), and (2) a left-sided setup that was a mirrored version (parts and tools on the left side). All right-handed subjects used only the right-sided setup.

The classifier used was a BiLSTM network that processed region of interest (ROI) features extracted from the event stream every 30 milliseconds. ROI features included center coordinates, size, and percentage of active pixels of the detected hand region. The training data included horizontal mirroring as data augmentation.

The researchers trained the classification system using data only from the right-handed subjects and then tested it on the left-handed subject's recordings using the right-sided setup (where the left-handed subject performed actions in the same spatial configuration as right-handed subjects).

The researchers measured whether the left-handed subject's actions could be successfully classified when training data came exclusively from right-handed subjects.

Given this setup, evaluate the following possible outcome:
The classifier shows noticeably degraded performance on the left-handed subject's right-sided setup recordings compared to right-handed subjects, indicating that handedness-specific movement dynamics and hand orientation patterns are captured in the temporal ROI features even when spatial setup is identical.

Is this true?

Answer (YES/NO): NO